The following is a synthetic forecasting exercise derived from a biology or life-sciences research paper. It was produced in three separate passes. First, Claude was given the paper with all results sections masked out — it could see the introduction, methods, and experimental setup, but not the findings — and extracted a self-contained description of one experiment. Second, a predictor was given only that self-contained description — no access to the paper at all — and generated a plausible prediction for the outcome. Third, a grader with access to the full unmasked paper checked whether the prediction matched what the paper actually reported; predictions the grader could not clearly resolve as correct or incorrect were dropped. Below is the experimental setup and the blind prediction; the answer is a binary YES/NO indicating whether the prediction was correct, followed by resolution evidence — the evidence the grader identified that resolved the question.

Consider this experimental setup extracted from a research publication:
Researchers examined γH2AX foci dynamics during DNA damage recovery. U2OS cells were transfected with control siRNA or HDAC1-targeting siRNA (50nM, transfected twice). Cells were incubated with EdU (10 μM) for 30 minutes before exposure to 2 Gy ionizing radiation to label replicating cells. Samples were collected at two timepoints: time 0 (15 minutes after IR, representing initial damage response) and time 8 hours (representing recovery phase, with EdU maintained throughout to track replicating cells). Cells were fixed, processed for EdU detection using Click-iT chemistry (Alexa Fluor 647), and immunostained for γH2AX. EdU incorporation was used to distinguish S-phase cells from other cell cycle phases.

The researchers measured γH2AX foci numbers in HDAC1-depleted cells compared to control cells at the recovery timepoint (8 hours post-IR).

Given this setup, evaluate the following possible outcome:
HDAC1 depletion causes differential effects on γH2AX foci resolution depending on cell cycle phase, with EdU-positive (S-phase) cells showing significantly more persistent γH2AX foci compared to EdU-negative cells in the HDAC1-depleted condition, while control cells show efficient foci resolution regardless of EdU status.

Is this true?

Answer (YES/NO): NO